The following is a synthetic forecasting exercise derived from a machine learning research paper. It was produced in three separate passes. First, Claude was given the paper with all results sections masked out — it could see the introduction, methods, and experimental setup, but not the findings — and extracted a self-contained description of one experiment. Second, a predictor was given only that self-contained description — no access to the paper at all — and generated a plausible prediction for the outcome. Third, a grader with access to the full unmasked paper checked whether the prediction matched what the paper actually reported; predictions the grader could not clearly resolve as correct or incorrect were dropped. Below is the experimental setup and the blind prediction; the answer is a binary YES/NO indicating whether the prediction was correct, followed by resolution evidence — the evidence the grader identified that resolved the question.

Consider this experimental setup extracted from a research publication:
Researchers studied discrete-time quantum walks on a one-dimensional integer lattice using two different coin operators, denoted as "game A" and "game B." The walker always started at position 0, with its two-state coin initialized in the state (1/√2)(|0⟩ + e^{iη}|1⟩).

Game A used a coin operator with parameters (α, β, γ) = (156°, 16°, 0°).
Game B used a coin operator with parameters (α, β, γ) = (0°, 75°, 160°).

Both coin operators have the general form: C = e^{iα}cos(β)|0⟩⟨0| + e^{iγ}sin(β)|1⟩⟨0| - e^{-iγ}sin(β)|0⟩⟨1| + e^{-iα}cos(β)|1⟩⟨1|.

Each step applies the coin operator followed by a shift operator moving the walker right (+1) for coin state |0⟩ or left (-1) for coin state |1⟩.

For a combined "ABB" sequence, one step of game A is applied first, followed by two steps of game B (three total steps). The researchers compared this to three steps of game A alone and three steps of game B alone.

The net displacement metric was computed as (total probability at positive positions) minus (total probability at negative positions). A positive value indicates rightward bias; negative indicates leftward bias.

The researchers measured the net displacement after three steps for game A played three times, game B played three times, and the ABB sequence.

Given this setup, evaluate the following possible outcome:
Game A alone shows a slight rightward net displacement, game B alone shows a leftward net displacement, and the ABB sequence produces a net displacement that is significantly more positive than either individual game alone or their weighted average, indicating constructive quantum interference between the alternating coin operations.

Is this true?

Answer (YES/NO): NO